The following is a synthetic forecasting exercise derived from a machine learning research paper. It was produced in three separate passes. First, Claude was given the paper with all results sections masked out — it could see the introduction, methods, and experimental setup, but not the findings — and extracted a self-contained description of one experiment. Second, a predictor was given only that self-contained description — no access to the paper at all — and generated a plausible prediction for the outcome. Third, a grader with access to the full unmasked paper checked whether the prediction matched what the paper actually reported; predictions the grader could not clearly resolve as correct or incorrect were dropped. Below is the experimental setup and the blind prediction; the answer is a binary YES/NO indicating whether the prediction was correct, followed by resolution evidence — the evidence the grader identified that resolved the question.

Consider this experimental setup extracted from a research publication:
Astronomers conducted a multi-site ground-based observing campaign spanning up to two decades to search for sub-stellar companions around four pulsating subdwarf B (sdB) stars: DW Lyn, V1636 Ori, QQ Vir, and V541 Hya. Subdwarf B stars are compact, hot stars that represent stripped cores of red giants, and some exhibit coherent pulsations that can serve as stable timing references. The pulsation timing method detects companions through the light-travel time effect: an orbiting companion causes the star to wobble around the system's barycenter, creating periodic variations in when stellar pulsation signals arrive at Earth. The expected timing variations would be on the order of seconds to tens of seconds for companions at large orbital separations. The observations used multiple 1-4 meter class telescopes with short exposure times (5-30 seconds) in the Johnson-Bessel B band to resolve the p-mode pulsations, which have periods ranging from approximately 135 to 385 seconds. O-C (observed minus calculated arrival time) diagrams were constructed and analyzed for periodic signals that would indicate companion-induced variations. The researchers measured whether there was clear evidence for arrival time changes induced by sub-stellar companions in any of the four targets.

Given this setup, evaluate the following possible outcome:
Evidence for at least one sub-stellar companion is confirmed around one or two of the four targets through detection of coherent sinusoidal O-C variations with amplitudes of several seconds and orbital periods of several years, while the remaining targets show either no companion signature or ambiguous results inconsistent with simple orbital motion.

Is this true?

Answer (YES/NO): NO